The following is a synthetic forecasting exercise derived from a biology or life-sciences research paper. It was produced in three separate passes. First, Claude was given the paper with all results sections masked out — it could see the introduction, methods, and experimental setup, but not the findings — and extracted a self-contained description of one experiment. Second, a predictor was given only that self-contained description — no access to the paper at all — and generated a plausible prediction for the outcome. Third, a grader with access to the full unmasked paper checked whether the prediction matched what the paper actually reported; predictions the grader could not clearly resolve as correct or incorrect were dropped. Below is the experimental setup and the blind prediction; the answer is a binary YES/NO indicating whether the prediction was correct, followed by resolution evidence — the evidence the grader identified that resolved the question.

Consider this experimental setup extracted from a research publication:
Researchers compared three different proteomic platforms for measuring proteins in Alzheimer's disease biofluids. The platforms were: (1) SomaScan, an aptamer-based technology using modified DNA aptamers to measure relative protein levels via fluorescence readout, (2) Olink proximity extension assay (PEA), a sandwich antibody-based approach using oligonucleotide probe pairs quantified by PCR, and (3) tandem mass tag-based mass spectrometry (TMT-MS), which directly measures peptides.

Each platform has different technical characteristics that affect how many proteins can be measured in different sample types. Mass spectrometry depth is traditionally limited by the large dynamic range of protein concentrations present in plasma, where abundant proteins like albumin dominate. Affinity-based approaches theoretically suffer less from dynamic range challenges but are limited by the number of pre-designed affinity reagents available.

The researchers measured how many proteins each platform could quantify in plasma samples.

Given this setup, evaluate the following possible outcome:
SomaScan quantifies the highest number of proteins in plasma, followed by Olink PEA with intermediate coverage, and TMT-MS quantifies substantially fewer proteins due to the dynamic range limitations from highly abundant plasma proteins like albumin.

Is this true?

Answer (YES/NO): NO